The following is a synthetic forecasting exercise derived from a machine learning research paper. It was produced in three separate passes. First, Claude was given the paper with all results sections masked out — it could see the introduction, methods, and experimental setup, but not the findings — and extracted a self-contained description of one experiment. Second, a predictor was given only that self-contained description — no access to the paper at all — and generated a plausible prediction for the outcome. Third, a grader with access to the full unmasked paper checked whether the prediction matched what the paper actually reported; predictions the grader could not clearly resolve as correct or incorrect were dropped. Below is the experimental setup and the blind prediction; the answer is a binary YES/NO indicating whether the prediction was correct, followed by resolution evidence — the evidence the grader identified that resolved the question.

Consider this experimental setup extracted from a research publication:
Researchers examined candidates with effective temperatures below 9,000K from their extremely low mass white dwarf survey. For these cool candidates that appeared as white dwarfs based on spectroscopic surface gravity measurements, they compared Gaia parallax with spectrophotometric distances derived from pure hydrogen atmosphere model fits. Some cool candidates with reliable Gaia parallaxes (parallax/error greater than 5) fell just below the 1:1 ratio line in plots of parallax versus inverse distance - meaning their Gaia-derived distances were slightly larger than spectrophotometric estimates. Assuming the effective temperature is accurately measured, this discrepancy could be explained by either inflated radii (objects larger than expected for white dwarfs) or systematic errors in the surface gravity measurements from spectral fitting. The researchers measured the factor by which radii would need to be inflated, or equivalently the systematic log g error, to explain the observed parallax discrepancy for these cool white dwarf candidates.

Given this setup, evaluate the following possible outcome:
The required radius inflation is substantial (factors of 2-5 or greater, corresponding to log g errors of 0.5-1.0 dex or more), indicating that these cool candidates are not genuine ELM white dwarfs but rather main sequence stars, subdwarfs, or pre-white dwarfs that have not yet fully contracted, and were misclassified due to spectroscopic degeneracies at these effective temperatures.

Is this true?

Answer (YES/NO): NO